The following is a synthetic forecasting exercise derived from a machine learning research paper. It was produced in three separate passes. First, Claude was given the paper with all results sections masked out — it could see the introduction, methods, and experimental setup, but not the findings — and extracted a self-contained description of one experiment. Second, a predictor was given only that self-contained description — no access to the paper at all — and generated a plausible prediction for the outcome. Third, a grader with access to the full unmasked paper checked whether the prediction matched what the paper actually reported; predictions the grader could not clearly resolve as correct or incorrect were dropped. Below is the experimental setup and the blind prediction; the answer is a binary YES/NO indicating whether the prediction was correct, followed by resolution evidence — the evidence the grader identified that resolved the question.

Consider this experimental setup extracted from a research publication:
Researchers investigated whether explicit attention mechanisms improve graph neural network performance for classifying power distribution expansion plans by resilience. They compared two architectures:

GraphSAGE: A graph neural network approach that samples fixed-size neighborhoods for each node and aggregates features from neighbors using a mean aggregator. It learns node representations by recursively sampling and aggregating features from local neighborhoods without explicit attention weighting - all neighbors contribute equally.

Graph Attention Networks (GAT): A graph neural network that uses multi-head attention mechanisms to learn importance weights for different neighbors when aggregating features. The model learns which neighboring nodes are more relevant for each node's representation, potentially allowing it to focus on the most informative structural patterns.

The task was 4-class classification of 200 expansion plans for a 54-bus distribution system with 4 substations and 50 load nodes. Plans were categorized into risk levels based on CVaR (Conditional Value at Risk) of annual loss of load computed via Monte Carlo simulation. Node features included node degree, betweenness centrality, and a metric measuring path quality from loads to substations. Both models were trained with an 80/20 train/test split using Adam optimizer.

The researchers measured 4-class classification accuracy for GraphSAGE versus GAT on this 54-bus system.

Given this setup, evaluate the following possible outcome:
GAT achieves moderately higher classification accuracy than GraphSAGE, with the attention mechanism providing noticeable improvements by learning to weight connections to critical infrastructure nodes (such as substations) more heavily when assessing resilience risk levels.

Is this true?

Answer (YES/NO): NO